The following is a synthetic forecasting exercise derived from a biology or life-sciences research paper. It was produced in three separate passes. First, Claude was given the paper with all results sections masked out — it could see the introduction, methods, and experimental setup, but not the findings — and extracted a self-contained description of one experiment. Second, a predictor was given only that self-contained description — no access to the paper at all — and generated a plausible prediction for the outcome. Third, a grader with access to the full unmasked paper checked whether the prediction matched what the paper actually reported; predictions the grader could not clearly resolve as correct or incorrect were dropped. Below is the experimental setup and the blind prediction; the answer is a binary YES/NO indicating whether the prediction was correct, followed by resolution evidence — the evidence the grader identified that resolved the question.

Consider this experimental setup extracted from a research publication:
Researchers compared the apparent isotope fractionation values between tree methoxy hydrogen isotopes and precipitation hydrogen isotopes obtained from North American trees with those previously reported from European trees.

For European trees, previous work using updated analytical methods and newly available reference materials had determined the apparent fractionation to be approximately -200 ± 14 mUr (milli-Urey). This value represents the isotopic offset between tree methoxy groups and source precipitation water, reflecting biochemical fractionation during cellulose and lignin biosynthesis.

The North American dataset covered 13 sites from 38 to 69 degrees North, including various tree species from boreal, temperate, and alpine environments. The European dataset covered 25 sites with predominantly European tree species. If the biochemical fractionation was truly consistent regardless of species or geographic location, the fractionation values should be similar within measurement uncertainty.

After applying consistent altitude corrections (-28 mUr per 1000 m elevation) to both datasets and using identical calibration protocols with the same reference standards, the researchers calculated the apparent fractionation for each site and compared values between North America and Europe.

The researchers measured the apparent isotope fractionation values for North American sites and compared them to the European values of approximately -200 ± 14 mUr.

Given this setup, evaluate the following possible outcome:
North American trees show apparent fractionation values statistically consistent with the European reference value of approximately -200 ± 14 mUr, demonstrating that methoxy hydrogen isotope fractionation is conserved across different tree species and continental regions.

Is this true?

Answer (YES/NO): YES